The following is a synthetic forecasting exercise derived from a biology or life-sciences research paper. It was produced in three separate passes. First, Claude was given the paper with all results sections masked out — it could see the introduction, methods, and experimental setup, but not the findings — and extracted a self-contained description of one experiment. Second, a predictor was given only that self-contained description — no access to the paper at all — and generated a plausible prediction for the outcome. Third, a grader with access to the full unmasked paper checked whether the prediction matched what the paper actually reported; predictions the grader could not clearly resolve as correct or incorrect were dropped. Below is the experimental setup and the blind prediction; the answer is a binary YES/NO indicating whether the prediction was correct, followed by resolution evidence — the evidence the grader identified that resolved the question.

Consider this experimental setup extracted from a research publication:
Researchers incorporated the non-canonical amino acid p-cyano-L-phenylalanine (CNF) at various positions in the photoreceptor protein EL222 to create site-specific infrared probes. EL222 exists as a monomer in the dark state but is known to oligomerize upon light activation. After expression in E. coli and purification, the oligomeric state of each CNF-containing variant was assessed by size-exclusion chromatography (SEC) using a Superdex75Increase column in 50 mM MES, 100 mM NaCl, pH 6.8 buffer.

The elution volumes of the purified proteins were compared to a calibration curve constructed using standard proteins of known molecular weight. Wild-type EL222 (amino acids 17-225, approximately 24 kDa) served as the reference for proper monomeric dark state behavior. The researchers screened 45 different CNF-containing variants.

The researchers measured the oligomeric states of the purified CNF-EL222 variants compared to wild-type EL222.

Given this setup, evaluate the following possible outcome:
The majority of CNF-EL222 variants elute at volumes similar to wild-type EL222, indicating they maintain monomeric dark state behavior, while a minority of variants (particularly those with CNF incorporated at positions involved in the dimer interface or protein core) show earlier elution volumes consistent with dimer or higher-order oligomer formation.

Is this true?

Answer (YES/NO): YES